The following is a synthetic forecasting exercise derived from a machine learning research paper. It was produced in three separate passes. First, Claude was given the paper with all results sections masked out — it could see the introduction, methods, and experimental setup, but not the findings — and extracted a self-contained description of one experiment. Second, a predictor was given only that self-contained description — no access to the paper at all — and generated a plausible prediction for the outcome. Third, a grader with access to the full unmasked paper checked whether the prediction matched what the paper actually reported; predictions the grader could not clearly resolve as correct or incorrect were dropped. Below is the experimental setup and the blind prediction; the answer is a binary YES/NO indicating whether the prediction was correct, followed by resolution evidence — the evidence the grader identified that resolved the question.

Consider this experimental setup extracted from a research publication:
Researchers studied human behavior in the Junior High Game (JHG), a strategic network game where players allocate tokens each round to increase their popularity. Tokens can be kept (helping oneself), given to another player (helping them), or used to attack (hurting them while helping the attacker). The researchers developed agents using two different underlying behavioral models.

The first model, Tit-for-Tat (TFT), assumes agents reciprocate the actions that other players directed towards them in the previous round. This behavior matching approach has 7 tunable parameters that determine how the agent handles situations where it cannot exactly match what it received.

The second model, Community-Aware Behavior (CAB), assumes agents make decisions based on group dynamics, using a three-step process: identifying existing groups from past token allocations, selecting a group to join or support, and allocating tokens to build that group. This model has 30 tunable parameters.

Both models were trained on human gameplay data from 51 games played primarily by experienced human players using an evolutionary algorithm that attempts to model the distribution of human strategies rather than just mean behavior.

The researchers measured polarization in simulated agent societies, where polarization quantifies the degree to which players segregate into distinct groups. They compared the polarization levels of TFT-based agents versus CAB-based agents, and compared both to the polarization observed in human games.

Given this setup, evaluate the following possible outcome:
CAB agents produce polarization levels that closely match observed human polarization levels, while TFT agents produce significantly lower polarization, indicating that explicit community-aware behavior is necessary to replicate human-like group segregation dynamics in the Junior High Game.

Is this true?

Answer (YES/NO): YES